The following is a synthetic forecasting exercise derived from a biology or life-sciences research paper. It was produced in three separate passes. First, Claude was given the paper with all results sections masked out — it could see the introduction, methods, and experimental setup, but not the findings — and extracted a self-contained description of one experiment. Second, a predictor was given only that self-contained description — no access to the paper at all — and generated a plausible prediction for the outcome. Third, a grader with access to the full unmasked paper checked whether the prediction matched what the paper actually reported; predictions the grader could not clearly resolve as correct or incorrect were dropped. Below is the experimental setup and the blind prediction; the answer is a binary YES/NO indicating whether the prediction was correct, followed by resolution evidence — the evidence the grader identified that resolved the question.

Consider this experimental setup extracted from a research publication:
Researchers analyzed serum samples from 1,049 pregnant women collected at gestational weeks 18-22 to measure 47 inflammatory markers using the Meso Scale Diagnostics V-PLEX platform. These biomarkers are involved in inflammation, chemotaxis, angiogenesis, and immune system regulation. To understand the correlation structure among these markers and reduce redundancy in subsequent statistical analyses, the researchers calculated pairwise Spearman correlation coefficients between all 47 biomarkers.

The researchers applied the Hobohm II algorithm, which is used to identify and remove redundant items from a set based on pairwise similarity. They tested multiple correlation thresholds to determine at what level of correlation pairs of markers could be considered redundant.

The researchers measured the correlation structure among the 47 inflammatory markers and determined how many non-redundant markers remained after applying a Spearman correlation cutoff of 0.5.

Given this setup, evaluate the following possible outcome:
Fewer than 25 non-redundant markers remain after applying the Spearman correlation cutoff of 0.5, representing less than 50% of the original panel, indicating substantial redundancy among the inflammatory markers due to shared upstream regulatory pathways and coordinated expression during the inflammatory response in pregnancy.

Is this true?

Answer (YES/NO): NO